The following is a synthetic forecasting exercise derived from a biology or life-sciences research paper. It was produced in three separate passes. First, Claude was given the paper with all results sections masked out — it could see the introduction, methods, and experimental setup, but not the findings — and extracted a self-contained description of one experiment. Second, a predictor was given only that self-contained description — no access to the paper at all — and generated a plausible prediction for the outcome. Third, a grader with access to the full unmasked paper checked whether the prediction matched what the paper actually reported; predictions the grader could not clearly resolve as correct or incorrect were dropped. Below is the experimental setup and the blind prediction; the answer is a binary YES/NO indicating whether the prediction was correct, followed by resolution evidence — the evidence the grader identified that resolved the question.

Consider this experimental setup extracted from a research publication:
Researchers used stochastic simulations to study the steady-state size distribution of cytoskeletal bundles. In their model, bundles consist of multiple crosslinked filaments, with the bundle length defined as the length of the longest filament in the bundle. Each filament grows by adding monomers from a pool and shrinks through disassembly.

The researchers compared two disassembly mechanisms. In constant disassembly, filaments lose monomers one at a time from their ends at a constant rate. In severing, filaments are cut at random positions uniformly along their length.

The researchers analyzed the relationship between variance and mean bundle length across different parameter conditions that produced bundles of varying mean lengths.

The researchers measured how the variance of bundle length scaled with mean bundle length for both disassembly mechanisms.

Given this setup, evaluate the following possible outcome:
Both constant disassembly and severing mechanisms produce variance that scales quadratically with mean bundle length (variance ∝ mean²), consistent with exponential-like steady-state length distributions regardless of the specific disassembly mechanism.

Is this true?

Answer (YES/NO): YES